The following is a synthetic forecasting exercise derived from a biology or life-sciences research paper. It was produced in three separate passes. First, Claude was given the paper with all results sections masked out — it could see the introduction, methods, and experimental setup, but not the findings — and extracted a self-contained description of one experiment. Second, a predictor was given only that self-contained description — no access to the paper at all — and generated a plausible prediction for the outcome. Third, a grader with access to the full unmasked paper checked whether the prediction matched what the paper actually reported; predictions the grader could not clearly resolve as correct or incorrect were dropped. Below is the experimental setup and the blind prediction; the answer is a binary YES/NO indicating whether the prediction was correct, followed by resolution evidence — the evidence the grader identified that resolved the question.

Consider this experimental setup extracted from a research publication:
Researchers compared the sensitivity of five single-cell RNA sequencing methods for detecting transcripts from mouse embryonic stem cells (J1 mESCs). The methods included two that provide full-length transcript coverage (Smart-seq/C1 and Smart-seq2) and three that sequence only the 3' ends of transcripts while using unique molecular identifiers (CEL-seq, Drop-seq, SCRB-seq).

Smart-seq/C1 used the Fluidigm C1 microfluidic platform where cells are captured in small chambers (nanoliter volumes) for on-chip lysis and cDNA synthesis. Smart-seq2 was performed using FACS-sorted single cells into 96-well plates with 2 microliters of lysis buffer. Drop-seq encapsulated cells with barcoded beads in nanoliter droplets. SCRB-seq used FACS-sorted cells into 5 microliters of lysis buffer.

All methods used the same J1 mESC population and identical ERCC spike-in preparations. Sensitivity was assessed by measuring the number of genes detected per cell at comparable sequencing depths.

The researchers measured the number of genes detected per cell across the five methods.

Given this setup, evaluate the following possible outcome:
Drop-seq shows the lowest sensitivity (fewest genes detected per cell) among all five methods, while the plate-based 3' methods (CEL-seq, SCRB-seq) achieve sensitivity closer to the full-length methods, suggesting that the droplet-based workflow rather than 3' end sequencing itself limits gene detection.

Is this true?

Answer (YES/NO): YES